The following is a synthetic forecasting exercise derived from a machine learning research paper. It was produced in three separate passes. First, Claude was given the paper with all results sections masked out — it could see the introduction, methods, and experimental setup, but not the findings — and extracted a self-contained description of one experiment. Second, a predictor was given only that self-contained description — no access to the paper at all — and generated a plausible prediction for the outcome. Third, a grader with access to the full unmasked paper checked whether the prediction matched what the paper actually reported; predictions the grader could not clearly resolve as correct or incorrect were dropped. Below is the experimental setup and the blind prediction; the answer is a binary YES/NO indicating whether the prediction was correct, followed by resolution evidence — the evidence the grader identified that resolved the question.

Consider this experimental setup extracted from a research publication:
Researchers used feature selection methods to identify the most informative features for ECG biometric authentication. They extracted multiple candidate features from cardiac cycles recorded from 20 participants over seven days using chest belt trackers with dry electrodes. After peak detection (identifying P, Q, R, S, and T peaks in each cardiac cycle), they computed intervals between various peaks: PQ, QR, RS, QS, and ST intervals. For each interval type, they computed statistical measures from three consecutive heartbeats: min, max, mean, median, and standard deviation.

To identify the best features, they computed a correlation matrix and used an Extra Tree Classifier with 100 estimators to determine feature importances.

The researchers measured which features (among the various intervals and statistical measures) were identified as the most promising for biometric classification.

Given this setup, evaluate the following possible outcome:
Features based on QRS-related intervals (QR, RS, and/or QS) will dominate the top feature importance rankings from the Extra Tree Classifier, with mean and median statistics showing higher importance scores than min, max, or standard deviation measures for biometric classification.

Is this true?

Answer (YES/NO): NO